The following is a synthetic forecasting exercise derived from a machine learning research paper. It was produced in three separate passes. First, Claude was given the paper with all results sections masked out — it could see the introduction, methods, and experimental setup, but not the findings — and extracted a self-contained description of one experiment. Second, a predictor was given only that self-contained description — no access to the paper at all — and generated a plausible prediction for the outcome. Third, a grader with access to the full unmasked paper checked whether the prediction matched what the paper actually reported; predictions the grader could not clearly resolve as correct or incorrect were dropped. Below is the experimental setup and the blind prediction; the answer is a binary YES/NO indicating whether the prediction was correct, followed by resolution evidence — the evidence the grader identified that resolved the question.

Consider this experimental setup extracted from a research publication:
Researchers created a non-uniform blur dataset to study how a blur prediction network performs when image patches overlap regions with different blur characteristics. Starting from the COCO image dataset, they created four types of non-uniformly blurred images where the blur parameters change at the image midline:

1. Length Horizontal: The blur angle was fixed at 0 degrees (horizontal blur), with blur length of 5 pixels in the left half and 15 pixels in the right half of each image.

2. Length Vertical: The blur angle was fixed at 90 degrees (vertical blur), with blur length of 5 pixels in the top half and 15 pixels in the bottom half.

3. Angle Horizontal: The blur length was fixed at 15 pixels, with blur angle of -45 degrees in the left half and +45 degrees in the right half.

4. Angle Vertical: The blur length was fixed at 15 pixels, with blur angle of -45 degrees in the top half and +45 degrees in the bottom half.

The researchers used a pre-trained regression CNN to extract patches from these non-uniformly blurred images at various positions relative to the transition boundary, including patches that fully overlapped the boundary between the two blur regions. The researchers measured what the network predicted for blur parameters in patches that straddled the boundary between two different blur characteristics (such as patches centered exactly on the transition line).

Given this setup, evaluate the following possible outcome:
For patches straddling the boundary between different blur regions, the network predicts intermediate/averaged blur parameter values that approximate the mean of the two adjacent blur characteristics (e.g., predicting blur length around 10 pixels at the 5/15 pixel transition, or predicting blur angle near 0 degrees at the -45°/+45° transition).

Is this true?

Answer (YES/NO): NO